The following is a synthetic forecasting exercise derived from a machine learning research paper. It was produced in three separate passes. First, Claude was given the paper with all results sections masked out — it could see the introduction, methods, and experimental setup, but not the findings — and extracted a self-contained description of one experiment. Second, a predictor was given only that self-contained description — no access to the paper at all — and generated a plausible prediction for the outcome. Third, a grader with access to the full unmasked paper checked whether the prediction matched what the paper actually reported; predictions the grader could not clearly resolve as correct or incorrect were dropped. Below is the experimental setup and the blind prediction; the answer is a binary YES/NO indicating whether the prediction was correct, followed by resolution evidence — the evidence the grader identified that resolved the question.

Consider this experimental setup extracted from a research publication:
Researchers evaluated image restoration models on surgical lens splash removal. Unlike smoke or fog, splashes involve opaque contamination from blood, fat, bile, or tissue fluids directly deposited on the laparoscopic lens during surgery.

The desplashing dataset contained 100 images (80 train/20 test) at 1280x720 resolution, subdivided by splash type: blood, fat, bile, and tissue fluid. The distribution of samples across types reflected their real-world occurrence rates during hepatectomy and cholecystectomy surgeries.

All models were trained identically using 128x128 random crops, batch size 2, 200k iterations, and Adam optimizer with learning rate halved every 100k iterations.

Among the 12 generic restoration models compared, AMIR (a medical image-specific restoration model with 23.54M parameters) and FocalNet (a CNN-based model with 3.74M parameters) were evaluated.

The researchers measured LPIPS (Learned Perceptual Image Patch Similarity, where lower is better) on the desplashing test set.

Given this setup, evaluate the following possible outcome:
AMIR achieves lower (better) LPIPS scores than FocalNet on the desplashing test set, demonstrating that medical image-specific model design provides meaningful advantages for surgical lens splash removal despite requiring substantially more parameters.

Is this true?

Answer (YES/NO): YES